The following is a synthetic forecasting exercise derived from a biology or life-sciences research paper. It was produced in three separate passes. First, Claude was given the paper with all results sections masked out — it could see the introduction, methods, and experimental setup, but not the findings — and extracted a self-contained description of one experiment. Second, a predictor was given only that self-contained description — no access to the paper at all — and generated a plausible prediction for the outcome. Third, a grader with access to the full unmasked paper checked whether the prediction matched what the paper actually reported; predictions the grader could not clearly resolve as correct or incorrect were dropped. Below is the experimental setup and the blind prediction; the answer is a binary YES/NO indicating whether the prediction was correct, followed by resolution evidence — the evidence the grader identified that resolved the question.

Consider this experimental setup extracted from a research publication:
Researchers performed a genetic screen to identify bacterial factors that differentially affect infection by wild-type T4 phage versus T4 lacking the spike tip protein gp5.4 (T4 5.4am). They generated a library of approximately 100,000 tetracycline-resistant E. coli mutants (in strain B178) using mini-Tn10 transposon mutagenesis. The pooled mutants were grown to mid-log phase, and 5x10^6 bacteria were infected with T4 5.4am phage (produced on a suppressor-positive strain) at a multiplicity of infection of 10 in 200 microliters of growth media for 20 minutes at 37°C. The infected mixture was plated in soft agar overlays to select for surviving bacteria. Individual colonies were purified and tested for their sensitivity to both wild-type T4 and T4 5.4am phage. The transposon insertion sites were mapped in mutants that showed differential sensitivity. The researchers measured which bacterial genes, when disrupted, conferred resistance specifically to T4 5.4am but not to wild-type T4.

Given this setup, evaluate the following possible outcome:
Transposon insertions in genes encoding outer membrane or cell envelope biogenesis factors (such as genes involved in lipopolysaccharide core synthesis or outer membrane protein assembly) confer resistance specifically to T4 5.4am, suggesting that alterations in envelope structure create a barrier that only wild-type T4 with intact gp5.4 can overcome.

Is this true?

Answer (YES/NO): YES